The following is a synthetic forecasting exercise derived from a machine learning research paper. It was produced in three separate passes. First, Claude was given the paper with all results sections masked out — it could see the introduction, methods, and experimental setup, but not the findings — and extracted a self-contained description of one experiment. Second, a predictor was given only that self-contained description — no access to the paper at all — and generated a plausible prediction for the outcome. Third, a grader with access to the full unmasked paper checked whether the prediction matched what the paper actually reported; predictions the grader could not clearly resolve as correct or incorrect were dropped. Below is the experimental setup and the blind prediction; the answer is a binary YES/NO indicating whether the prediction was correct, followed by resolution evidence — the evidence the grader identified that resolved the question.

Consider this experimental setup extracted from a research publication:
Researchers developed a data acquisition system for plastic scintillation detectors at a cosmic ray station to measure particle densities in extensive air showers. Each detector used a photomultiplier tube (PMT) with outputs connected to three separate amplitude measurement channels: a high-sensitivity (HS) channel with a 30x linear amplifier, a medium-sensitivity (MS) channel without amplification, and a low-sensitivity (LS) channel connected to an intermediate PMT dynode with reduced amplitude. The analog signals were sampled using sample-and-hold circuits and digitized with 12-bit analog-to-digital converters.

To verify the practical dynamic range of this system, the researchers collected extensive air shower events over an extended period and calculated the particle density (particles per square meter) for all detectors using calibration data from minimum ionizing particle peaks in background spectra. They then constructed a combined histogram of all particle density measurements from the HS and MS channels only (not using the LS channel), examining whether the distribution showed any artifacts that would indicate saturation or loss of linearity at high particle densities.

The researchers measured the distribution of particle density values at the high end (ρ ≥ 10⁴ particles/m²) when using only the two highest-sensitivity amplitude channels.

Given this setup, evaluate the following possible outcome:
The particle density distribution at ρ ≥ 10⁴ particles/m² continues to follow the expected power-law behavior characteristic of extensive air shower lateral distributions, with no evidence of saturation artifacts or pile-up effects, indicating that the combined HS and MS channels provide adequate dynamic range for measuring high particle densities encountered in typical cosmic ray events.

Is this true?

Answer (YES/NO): YES